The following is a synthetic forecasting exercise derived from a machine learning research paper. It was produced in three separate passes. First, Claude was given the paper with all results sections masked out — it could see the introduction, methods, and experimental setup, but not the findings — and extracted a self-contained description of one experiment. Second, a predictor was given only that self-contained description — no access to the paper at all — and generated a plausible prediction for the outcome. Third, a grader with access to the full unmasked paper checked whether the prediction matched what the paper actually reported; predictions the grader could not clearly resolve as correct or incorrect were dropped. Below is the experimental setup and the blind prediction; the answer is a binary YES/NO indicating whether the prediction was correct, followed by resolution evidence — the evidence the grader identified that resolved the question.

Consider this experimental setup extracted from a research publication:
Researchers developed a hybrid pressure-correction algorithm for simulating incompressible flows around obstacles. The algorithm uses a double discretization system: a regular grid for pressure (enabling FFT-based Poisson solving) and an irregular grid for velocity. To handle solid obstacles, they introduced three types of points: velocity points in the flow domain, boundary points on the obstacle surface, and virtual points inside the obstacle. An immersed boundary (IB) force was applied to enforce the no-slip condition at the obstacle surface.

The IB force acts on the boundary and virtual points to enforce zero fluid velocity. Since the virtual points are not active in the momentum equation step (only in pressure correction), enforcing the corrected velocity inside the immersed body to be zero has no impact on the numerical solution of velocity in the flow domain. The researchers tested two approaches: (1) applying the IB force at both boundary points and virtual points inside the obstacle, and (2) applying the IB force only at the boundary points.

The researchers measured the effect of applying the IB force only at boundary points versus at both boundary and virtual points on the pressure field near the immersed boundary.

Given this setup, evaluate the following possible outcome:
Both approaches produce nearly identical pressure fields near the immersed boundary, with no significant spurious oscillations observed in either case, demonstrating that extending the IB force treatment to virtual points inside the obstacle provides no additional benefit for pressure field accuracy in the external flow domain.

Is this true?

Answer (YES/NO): NO